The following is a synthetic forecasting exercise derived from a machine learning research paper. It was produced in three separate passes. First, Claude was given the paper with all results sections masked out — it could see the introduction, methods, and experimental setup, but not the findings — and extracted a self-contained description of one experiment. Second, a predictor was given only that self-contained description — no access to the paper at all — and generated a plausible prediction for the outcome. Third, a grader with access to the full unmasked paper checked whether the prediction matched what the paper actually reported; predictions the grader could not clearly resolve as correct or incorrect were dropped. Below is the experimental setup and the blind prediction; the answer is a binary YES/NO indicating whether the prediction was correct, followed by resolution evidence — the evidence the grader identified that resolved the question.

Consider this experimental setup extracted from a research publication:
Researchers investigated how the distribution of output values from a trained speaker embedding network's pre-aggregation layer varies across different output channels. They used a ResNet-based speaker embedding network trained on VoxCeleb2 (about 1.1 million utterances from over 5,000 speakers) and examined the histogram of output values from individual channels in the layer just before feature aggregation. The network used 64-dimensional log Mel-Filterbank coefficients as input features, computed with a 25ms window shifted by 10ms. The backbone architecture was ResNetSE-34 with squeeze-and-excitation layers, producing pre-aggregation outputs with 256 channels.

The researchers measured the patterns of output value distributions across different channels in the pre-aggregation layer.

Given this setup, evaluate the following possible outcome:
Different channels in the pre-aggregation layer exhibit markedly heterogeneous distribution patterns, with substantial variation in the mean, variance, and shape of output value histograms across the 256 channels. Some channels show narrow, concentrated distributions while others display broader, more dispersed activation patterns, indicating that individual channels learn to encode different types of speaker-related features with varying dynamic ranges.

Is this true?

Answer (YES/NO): NO